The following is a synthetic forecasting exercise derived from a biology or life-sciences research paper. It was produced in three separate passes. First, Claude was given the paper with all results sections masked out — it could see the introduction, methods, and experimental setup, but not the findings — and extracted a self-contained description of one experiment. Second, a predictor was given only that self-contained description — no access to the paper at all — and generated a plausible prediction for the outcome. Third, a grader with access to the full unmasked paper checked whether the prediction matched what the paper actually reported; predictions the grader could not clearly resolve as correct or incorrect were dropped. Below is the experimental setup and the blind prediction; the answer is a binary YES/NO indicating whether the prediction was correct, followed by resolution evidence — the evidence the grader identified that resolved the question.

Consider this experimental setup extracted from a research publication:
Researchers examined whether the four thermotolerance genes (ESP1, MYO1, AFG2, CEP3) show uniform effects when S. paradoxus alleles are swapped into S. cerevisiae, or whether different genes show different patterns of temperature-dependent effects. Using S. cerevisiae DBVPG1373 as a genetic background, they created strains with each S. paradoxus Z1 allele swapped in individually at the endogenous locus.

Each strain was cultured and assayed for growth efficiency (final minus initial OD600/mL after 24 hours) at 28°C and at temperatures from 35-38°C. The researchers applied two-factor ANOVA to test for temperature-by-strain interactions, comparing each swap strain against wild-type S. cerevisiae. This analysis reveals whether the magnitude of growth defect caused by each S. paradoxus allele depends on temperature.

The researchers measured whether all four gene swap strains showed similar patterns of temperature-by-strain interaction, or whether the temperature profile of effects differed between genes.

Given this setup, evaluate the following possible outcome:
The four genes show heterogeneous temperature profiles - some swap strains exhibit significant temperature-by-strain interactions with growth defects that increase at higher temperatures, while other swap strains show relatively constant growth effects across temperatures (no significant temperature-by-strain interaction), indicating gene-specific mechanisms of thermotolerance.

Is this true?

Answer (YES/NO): YES